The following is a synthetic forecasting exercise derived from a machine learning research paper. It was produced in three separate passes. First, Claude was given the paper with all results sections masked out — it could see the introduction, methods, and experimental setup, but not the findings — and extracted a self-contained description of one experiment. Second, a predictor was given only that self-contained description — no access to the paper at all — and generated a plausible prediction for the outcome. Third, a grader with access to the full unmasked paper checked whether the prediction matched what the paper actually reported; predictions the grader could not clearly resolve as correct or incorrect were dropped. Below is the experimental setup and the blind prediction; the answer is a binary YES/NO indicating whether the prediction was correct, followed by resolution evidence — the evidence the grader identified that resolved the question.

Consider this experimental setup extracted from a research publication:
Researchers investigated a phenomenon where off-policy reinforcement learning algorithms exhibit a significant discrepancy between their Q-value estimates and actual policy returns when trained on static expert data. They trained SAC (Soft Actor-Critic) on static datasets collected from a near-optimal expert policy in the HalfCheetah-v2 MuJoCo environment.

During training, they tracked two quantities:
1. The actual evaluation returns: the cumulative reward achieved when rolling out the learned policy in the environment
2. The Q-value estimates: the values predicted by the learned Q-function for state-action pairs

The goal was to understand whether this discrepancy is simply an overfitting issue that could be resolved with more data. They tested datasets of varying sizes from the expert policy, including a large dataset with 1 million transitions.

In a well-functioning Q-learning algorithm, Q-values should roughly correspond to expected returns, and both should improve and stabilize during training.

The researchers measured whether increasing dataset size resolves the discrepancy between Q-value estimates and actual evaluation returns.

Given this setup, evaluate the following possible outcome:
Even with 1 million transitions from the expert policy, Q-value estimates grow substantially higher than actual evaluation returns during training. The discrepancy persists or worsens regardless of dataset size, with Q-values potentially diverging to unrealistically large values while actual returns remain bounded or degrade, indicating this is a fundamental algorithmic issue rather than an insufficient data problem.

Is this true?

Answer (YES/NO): YES